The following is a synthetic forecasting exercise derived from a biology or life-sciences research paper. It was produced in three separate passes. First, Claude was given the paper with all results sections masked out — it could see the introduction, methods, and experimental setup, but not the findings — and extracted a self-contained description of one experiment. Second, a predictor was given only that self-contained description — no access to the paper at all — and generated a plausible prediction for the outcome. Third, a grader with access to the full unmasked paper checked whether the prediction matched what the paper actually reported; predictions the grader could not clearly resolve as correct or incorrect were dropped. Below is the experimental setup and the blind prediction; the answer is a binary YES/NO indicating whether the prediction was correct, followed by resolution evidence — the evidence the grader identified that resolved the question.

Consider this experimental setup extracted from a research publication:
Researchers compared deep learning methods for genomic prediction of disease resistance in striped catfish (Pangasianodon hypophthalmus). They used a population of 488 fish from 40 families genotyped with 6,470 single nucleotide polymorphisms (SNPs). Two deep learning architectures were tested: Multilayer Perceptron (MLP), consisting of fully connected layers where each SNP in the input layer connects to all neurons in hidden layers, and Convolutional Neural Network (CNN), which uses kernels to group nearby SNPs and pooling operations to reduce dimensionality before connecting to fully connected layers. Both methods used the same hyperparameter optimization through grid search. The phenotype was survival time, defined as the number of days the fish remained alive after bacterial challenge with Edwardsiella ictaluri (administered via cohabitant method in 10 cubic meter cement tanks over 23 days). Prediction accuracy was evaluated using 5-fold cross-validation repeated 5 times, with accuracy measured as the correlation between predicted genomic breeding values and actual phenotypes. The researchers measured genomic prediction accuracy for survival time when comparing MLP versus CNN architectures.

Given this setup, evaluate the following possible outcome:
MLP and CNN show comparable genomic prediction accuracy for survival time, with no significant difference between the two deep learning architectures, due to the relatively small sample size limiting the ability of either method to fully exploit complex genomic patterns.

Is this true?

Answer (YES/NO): YES